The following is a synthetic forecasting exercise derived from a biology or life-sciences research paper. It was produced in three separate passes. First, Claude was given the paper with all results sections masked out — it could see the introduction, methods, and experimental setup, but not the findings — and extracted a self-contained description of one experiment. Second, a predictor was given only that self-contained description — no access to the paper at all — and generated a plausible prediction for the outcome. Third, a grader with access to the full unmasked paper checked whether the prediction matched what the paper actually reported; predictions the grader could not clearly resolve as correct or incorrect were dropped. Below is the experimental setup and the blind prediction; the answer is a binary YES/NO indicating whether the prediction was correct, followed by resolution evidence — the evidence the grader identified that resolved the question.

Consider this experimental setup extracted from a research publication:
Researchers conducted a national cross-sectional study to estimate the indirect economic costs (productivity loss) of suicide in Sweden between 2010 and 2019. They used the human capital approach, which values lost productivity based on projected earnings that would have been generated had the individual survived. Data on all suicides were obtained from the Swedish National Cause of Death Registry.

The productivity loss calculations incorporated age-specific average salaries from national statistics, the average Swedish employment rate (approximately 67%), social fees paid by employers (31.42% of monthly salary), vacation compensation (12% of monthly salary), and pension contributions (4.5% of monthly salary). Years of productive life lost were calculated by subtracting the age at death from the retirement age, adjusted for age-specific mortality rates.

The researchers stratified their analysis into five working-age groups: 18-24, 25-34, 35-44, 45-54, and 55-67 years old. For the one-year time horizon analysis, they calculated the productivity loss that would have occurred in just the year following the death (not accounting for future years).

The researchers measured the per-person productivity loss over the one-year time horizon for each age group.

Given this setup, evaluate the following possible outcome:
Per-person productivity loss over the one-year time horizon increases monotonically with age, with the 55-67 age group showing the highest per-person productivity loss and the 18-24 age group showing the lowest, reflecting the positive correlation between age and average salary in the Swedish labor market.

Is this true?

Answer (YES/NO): NO